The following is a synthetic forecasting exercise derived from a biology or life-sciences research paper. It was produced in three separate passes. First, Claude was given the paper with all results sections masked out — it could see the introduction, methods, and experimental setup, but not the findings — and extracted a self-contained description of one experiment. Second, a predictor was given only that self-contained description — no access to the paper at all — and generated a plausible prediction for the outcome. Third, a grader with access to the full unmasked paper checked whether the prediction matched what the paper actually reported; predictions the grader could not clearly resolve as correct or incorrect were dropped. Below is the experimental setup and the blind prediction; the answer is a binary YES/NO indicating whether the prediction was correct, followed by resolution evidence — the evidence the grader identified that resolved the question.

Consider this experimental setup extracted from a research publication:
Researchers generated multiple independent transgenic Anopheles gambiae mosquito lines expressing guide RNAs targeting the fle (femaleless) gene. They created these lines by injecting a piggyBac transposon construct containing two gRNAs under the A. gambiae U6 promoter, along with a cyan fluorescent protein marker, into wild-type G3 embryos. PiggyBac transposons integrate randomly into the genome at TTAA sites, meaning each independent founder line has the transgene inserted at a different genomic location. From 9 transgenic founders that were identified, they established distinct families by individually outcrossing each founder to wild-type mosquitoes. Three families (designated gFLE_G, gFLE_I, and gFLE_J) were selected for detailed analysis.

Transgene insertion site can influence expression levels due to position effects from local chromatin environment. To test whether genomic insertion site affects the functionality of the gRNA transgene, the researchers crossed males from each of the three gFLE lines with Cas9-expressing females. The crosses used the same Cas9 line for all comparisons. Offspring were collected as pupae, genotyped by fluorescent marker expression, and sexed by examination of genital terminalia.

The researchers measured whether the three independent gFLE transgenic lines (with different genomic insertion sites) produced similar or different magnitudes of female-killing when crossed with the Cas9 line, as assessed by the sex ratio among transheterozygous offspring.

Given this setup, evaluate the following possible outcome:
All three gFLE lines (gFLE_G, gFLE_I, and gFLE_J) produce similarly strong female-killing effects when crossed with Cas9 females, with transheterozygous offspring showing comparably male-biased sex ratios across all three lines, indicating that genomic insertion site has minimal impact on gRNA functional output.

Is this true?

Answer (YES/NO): NO